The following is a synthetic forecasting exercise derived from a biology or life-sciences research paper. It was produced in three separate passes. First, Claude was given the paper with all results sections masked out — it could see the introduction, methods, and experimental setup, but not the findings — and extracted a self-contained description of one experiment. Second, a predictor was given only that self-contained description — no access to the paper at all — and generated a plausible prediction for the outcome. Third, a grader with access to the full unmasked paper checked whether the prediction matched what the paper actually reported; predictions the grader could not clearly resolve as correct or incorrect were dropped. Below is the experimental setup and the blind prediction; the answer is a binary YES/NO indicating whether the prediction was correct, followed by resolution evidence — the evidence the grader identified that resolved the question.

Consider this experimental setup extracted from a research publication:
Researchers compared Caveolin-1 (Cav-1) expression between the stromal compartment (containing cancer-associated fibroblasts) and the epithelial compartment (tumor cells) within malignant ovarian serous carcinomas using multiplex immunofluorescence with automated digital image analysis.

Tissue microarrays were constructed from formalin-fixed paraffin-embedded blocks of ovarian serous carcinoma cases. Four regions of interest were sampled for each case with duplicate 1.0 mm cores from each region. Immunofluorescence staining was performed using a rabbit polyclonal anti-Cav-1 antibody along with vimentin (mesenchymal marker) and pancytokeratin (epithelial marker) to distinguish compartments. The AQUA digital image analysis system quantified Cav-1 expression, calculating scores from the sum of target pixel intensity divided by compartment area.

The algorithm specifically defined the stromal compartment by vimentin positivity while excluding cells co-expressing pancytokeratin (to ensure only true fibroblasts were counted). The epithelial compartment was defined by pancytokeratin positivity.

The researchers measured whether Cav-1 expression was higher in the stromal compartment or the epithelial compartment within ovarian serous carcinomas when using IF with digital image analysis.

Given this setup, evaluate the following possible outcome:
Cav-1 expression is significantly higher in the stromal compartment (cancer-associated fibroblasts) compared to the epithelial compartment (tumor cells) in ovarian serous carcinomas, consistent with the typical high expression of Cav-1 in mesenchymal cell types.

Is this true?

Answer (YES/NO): YES